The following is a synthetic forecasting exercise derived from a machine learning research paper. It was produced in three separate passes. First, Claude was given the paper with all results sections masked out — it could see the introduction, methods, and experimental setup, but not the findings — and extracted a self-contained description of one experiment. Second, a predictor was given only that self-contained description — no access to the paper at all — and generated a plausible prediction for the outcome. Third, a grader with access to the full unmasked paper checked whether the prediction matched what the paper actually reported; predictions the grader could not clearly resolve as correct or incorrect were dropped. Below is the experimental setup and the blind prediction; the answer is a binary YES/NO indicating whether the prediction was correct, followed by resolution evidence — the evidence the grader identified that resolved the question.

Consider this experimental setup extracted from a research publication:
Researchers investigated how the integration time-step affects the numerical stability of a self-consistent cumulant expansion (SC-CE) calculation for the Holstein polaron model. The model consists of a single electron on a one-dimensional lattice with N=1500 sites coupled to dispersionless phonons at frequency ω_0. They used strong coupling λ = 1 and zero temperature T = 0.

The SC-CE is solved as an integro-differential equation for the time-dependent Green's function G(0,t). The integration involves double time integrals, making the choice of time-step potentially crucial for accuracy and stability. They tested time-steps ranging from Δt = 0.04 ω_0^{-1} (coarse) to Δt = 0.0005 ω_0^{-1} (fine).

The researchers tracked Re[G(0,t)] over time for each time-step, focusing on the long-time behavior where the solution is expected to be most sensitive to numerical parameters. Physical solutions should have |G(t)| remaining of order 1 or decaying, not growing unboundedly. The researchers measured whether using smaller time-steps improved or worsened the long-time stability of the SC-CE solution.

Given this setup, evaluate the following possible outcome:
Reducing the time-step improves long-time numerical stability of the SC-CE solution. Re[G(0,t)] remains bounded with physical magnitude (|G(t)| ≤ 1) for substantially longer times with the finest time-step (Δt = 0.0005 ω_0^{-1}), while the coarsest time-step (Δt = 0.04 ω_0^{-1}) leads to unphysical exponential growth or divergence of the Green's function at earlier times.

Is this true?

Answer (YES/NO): NO